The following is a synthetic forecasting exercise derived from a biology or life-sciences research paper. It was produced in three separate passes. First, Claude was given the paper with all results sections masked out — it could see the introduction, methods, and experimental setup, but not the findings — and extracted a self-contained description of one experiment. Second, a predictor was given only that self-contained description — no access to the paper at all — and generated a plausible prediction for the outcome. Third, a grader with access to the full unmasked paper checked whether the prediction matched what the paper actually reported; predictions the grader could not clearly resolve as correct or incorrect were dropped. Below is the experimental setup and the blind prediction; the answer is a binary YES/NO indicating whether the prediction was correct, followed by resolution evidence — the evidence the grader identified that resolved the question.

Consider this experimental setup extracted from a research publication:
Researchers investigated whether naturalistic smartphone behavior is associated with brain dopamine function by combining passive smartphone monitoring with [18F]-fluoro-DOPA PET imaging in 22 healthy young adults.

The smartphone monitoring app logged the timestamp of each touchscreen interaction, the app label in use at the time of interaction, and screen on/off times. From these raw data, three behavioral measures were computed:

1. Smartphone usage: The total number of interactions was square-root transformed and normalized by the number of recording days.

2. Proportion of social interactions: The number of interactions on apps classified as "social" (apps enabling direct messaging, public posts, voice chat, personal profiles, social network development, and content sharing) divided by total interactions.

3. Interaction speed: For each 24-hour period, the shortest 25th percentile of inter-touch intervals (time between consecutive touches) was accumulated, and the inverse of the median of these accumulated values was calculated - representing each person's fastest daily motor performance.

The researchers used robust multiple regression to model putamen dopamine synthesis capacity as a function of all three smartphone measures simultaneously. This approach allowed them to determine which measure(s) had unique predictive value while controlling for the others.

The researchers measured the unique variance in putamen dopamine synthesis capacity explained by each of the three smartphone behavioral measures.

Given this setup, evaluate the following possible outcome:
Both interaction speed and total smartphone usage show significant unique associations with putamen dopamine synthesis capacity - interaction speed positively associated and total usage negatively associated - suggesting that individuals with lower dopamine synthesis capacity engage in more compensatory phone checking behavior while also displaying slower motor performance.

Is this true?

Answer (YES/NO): NO